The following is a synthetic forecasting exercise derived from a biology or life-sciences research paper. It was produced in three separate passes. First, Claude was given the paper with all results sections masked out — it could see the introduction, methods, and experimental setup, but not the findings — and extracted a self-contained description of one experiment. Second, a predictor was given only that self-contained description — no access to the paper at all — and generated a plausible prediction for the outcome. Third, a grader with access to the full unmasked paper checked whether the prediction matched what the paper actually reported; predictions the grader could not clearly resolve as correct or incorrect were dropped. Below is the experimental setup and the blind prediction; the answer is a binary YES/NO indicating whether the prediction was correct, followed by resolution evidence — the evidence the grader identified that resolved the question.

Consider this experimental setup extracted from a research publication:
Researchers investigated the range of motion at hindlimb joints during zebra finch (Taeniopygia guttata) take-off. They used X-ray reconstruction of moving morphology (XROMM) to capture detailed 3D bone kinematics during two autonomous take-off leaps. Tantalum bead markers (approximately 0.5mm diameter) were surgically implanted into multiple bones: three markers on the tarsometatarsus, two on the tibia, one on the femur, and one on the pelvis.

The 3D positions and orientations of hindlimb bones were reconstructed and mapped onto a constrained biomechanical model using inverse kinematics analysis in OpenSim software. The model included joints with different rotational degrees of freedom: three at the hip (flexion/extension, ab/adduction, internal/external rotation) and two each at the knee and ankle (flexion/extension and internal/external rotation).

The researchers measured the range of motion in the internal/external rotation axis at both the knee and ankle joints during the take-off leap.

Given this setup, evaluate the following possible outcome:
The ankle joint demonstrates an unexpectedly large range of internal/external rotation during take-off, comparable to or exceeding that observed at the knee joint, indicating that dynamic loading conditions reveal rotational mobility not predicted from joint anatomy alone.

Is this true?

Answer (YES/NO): YES